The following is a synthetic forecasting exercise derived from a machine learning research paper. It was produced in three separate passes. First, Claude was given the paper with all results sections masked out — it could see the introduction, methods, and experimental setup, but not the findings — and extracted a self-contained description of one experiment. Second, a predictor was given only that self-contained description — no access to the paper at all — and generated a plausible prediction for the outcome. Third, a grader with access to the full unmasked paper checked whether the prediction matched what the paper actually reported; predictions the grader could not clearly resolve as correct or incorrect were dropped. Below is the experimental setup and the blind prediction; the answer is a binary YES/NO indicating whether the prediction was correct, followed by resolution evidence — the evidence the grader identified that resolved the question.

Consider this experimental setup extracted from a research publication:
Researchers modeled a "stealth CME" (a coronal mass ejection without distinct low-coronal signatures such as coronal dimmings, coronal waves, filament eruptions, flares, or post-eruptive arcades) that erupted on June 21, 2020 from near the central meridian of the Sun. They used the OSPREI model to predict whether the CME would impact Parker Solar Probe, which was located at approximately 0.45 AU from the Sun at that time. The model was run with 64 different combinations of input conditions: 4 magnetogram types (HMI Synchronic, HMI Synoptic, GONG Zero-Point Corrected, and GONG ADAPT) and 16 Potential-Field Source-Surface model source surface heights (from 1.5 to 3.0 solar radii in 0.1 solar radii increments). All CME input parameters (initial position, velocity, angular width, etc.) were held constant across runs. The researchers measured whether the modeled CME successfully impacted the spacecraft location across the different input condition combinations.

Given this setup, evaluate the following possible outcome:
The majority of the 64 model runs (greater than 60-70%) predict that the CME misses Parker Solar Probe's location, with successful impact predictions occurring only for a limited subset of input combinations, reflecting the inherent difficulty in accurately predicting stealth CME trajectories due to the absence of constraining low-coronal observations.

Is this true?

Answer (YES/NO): NO